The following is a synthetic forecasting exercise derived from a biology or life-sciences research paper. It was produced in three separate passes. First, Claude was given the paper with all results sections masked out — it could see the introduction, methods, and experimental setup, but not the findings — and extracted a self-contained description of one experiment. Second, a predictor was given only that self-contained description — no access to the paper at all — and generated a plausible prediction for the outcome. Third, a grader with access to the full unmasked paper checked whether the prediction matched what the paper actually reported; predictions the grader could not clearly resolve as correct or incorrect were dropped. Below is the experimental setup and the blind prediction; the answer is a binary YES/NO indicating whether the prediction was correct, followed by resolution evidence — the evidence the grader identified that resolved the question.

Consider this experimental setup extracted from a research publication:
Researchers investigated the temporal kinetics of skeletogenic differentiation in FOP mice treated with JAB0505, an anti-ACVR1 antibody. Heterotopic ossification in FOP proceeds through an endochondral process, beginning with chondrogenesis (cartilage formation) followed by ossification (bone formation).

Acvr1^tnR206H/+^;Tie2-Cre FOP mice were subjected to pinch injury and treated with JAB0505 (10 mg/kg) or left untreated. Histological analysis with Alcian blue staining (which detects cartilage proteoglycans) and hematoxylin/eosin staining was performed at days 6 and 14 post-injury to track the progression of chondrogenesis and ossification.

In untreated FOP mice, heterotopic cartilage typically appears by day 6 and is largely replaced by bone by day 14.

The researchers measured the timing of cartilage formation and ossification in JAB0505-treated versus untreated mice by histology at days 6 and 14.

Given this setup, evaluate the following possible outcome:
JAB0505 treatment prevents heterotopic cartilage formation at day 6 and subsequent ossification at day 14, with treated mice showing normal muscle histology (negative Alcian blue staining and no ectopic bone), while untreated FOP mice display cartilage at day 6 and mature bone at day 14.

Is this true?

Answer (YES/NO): NO